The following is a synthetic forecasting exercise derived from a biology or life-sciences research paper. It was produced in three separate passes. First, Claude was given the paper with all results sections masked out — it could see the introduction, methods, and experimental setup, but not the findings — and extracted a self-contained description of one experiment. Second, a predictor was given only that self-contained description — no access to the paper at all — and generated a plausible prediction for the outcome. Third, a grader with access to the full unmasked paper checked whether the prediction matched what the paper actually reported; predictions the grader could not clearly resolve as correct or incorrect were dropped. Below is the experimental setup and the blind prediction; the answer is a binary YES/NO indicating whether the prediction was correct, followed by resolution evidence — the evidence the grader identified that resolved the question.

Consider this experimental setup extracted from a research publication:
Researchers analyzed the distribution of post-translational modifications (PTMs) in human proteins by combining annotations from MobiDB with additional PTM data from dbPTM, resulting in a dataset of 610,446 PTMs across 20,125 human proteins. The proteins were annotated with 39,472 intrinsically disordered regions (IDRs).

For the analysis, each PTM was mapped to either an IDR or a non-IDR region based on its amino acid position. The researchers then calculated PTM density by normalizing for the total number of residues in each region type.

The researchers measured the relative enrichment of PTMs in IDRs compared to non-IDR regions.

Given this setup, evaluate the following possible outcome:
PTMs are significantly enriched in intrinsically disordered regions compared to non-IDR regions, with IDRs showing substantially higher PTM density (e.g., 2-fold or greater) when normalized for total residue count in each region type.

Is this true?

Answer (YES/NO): NO